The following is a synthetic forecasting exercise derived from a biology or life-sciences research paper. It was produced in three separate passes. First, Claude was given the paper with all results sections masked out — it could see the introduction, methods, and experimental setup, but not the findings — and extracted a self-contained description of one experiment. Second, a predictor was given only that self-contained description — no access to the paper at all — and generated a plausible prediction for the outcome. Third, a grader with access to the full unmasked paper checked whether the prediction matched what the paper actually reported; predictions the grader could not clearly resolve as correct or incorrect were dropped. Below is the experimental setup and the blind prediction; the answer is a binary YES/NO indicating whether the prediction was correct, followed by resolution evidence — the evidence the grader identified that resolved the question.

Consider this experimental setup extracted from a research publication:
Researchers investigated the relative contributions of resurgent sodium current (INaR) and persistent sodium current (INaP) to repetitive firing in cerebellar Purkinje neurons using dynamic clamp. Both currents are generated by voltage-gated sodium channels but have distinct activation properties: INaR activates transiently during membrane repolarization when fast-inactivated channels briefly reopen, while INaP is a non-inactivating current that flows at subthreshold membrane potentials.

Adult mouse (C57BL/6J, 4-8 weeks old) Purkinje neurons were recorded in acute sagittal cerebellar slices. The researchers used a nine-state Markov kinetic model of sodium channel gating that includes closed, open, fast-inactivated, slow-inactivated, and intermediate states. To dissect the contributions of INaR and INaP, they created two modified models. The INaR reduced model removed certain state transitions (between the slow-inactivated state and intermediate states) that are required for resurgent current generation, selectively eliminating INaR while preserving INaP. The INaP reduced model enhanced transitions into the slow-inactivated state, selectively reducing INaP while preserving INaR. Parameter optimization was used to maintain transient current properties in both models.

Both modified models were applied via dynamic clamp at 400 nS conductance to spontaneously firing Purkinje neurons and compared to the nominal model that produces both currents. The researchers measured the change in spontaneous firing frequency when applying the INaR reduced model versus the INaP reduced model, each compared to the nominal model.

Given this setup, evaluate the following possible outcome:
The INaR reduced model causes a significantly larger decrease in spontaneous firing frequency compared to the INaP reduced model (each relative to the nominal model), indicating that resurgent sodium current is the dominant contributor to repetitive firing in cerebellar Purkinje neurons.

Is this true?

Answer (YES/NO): NO